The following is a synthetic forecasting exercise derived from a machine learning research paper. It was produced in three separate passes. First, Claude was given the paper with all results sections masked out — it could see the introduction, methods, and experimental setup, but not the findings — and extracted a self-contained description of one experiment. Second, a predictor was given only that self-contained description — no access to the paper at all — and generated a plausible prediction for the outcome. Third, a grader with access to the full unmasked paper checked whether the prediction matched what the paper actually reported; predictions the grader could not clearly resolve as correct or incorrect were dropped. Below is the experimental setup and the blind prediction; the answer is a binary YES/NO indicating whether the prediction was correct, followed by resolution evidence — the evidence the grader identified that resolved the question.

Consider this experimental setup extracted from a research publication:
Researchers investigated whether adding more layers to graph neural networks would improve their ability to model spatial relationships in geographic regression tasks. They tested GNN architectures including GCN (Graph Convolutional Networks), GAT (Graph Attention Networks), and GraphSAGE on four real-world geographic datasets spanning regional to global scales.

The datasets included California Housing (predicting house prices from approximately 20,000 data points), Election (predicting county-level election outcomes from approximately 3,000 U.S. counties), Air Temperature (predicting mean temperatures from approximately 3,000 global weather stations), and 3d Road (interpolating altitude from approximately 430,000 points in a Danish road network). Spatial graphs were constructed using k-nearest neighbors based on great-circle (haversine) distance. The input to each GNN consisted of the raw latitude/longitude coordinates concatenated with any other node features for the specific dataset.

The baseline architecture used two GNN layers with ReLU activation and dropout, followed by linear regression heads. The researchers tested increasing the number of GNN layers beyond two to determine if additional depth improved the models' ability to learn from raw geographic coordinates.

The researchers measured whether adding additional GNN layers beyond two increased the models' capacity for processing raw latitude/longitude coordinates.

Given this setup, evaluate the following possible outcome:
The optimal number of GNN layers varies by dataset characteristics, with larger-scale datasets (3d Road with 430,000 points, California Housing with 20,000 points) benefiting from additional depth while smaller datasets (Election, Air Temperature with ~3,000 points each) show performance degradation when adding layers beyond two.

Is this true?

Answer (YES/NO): NO